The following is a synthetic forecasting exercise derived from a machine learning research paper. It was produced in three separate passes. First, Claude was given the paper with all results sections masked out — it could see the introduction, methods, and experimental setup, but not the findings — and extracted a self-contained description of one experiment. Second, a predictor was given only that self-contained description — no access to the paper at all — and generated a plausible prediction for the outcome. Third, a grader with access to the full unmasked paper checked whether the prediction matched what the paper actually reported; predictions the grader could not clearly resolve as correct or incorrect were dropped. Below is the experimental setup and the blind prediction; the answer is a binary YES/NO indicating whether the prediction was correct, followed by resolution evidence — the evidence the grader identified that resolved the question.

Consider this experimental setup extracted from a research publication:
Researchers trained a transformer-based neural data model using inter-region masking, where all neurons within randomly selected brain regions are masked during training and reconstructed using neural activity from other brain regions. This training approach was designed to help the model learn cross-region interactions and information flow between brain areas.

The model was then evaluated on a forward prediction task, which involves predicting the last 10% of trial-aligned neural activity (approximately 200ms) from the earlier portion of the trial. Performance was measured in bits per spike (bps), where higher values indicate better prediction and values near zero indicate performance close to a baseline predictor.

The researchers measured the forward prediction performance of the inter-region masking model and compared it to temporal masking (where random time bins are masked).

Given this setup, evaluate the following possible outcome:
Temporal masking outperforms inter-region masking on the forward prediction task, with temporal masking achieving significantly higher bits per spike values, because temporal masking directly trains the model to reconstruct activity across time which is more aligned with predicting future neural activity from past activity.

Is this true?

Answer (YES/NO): YES